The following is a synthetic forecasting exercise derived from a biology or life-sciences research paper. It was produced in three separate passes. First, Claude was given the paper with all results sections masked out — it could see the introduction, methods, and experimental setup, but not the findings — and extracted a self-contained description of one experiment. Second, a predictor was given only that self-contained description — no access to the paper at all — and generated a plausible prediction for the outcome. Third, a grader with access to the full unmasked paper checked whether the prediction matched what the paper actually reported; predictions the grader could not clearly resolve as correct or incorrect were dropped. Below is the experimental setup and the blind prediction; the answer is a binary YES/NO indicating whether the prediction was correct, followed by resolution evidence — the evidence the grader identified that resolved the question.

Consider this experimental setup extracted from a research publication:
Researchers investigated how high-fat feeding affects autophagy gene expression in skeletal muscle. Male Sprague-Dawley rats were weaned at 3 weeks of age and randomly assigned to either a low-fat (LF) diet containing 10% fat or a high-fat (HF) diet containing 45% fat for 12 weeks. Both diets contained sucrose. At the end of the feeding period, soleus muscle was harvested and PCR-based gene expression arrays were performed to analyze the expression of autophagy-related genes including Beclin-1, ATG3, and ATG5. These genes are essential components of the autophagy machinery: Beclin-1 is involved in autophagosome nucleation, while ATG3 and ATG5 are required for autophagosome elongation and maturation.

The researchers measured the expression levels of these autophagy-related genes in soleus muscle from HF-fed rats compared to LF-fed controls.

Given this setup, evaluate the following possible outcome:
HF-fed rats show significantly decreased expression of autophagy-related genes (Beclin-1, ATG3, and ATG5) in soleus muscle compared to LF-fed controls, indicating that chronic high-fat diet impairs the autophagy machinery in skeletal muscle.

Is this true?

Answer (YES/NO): NO